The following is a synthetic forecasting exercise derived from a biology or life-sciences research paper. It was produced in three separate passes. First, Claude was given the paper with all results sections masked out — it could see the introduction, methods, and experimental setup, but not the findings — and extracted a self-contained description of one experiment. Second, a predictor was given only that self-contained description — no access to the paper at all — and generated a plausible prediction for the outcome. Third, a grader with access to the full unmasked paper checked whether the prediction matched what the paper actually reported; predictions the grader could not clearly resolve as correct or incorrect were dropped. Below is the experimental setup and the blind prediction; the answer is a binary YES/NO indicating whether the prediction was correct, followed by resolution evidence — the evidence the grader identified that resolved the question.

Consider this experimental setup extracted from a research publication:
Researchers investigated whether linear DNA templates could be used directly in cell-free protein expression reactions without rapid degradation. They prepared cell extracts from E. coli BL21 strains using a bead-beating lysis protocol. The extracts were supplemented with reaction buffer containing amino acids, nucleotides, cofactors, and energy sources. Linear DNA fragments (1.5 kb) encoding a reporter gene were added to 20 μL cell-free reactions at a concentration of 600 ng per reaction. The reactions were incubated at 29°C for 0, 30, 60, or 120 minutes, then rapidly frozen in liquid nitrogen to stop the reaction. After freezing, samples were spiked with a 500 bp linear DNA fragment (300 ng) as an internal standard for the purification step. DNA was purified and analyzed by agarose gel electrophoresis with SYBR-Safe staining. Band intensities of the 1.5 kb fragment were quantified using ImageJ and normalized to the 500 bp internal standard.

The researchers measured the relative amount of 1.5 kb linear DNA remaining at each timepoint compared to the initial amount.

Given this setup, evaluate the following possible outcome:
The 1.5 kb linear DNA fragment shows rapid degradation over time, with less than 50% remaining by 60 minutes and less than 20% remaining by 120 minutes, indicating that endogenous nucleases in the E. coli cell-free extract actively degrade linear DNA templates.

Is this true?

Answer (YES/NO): YES